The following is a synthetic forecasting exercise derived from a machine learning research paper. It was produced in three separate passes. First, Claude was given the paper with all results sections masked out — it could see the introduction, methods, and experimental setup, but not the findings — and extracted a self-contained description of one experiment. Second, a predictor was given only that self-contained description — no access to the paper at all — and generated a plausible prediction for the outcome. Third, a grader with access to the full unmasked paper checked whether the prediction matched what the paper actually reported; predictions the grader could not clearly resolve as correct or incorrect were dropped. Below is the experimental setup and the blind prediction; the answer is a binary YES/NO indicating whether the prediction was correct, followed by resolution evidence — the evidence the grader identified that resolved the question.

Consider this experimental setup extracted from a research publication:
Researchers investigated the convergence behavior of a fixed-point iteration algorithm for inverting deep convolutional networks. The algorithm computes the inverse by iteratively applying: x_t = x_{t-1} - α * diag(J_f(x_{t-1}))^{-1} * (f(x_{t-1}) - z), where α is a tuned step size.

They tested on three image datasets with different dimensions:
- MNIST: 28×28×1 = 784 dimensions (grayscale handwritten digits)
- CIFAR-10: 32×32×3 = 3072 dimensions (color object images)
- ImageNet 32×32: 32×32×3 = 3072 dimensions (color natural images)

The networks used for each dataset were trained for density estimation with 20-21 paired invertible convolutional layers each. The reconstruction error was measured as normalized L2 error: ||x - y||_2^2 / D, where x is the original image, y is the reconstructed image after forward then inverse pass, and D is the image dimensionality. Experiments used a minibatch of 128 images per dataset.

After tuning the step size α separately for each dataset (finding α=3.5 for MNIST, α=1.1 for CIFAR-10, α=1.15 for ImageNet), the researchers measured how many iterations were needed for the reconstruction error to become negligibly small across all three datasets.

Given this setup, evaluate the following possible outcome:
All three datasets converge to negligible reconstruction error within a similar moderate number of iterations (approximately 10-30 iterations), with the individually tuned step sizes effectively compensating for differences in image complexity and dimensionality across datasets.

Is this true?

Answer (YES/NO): NO